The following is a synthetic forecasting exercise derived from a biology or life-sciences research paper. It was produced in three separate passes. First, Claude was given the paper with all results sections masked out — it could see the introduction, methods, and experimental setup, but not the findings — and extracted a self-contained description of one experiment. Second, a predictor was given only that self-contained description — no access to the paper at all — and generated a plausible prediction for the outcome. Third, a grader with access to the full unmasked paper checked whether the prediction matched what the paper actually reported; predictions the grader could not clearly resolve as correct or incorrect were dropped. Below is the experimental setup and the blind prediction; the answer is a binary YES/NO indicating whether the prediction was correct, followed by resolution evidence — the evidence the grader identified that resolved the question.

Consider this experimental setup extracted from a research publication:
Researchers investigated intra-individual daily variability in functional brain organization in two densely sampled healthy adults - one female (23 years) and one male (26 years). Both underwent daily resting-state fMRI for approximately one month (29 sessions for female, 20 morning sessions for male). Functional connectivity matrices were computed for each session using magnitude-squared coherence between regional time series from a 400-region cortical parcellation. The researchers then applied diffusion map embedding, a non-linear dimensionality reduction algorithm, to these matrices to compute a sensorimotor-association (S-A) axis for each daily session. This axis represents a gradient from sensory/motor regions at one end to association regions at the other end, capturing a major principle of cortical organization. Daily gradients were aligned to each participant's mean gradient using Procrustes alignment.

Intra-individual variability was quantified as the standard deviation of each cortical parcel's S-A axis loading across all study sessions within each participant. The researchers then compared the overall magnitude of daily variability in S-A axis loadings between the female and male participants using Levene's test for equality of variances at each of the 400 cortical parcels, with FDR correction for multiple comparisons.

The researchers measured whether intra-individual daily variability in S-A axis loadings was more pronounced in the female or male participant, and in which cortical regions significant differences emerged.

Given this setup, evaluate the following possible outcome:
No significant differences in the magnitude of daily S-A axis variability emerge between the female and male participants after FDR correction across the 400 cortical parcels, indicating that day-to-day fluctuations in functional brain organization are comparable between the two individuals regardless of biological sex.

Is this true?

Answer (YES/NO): NO